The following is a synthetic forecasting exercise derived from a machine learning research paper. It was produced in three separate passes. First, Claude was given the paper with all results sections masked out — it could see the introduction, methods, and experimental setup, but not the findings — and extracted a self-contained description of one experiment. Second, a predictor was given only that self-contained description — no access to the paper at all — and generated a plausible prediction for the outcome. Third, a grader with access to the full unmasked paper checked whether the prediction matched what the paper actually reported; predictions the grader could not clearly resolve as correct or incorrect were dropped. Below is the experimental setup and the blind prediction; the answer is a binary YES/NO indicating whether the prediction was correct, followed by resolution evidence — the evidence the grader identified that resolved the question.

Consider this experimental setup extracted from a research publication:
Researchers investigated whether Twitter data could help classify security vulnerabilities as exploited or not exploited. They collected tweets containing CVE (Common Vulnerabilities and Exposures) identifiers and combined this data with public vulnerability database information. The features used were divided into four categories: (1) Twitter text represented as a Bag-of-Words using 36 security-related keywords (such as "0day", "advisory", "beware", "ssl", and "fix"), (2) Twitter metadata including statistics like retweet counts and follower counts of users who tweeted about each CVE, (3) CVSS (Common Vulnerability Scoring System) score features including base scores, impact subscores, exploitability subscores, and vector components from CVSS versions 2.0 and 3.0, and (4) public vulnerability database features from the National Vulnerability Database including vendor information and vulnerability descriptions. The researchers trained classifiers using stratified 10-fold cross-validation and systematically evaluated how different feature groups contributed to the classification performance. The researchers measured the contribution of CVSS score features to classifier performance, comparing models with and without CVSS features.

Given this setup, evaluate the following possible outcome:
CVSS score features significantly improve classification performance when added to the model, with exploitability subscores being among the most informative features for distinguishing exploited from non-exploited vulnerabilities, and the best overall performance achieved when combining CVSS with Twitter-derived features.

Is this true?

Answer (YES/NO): NO